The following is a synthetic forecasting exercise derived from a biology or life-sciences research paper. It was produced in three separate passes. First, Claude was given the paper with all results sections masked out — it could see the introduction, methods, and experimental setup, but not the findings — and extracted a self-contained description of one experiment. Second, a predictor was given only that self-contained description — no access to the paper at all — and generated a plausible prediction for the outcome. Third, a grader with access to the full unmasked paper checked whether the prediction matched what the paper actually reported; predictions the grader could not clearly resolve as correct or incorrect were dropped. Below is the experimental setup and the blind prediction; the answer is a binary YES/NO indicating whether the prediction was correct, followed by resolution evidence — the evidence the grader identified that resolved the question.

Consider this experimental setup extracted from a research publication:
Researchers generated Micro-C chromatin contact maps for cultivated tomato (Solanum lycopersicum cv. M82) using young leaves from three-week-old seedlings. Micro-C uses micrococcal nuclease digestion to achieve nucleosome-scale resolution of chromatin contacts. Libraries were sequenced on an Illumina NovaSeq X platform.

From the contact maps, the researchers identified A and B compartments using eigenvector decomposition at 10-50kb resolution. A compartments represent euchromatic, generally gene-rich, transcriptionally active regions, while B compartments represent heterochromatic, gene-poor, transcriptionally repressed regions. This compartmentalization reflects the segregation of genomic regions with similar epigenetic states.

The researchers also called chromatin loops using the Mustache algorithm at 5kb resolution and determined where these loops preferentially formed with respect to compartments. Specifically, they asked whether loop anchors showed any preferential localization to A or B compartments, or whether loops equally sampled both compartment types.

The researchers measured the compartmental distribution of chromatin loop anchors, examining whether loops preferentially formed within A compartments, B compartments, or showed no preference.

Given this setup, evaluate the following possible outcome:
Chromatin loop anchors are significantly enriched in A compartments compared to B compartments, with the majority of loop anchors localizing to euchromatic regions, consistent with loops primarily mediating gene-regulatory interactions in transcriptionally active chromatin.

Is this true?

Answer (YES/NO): NO